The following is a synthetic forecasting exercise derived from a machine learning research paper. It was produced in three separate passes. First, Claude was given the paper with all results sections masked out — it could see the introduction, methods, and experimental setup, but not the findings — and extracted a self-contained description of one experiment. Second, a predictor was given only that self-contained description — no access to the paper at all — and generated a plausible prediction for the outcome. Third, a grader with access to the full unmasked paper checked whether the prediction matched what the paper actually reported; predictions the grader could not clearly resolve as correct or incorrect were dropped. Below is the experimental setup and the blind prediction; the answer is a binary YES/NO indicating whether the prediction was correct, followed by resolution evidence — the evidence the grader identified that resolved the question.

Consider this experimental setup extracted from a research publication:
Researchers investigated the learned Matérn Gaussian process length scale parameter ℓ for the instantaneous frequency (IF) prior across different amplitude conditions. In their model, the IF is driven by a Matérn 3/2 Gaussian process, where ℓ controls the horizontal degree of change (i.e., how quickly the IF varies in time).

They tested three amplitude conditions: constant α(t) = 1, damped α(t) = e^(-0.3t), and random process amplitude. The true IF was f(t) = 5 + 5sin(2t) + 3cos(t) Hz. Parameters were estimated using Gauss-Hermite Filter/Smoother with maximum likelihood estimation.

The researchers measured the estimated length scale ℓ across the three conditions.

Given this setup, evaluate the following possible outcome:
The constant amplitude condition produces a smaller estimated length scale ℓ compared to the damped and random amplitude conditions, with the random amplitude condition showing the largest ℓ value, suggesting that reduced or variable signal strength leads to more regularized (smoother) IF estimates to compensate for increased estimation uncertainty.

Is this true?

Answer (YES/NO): NO